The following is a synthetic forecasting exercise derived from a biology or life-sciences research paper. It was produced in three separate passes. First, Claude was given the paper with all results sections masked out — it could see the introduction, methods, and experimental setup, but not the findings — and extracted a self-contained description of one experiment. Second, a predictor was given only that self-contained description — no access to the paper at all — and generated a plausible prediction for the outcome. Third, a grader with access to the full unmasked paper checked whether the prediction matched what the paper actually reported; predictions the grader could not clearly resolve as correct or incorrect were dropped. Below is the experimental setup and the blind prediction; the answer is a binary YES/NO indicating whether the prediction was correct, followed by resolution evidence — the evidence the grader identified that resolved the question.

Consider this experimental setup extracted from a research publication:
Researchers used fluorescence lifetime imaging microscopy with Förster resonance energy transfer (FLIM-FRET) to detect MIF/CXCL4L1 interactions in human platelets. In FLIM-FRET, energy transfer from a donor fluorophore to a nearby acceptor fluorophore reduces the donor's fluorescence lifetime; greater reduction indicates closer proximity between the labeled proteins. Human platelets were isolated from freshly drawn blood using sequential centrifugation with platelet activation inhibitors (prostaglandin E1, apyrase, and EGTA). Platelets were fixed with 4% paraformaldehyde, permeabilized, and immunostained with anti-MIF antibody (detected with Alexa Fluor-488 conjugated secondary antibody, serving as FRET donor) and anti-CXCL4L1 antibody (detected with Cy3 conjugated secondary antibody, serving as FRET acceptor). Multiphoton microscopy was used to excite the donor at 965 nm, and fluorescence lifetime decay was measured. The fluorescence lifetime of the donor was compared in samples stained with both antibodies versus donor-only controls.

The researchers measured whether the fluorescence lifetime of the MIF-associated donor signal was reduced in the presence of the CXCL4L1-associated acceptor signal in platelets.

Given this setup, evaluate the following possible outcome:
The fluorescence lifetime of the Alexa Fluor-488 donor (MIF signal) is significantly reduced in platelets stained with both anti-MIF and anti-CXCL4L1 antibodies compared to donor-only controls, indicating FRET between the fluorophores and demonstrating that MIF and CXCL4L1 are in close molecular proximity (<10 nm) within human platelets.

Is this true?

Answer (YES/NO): YES